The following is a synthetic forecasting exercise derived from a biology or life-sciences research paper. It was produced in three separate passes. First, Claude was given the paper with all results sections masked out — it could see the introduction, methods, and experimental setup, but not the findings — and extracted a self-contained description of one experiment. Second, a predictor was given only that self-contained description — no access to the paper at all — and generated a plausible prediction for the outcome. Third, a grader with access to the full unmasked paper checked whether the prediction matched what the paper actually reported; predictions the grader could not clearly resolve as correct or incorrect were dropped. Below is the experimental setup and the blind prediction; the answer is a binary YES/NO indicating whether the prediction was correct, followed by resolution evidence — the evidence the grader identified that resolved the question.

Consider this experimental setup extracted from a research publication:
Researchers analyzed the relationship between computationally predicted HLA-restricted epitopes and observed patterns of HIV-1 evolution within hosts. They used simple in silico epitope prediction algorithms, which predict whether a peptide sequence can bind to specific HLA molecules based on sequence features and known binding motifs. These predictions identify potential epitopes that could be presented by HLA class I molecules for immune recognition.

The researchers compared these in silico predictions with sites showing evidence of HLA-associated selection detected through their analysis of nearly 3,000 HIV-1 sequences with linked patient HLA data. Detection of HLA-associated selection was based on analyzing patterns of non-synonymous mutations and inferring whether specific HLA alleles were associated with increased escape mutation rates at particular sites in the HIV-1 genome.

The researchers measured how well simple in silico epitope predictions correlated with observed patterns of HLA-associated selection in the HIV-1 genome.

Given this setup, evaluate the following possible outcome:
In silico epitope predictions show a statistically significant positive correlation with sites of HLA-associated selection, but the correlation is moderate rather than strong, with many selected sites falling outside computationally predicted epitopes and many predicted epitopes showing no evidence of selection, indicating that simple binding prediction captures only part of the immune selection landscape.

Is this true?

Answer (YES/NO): NO